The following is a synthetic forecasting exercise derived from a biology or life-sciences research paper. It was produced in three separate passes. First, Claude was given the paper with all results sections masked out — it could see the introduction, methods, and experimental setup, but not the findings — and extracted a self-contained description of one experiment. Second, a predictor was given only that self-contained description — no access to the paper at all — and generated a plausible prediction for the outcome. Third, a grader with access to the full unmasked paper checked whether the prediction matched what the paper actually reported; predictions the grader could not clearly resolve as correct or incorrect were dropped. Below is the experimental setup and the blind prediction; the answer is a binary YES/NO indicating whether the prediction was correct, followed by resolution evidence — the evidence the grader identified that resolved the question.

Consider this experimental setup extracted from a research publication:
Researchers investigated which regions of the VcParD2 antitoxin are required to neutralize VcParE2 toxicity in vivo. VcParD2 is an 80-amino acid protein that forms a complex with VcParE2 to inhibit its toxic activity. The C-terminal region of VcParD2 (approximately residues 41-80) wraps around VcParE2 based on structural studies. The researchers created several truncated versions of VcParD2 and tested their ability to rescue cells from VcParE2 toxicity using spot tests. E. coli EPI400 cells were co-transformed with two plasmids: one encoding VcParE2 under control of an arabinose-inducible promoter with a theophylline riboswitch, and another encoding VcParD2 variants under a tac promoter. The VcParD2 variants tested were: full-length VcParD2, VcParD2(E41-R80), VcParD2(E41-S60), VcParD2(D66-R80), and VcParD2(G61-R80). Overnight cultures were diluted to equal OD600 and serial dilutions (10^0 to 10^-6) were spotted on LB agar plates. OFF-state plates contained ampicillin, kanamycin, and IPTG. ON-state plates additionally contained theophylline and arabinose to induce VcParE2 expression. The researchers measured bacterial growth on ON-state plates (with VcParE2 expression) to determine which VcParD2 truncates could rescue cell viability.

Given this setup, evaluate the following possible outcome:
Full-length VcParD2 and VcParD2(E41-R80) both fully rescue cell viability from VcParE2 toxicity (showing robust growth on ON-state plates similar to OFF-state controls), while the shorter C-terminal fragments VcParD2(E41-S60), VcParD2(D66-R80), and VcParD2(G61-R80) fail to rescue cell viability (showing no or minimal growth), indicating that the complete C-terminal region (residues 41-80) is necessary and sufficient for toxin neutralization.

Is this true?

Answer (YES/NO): NO